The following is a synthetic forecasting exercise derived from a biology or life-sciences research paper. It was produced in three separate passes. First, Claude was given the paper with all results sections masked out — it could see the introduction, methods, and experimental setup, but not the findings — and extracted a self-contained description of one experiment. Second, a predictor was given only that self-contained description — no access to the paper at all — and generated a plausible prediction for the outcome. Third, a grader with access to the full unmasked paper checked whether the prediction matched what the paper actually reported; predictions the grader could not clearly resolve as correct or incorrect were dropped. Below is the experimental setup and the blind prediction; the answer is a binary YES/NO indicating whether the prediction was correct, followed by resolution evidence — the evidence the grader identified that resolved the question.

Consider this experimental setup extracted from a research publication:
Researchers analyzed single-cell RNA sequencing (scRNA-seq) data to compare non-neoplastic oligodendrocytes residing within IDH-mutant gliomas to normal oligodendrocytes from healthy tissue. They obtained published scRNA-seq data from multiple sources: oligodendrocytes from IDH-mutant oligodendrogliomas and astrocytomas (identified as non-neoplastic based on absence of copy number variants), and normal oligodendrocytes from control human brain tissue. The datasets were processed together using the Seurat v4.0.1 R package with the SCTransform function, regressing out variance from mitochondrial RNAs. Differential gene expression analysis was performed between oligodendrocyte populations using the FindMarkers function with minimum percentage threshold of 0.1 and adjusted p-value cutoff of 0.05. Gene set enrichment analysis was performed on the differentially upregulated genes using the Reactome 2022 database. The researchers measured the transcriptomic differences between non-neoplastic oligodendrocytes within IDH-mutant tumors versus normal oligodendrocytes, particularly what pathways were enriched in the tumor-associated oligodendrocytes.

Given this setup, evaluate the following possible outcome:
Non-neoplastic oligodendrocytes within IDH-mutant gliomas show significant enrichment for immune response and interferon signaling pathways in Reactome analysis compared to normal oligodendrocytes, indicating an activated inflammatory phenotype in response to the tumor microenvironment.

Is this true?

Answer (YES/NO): NO